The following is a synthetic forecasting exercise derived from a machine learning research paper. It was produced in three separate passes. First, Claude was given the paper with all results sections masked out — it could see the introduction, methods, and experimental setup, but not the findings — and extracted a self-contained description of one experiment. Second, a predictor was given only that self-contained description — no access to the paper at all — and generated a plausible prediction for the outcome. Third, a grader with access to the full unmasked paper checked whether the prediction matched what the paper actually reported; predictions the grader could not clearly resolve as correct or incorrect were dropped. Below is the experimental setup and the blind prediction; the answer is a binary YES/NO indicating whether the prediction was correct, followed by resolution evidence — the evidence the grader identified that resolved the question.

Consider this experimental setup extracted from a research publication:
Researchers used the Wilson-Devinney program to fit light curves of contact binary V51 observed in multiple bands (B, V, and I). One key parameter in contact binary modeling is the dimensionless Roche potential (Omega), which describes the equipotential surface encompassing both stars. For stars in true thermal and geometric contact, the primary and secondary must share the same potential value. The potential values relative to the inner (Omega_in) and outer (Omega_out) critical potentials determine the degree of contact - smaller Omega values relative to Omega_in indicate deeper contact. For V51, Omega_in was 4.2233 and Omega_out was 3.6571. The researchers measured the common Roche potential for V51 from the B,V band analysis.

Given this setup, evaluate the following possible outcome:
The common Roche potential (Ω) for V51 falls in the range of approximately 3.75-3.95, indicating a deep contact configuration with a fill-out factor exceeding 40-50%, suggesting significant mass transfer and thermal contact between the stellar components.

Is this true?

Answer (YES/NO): NO